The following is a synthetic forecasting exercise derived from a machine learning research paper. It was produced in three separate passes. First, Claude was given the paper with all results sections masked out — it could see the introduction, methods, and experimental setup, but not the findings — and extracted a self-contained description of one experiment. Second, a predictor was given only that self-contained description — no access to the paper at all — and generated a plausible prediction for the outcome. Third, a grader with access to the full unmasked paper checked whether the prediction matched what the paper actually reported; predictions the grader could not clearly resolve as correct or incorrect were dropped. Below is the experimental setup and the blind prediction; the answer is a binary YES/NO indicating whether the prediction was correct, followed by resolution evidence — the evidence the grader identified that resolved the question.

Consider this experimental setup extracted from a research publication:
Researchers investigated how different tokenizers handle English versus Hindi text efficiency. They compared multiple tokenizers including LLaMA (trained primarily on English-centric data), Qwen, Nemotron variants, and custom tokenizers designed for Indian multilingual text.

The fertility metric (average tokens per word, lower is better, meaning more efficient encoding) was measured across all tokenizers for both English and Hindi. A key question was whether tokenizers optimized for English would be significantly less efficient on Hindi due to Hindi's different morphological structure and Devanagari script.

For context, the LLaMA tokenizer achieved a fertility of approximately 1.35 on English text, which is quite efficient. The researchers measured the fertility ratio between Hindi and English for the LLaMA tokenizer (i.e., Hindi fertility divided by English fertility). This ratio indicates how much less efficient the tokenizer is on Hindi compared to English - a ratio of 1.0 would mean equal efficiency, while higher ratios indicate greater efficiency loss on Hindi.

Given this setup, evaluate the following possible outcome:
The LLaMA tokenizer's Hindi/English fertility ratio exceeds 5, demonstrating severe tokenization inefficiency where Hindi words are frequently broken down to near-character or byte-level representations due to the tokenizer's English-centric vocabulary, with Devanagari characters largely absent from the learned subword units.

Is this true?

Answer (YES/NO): NO